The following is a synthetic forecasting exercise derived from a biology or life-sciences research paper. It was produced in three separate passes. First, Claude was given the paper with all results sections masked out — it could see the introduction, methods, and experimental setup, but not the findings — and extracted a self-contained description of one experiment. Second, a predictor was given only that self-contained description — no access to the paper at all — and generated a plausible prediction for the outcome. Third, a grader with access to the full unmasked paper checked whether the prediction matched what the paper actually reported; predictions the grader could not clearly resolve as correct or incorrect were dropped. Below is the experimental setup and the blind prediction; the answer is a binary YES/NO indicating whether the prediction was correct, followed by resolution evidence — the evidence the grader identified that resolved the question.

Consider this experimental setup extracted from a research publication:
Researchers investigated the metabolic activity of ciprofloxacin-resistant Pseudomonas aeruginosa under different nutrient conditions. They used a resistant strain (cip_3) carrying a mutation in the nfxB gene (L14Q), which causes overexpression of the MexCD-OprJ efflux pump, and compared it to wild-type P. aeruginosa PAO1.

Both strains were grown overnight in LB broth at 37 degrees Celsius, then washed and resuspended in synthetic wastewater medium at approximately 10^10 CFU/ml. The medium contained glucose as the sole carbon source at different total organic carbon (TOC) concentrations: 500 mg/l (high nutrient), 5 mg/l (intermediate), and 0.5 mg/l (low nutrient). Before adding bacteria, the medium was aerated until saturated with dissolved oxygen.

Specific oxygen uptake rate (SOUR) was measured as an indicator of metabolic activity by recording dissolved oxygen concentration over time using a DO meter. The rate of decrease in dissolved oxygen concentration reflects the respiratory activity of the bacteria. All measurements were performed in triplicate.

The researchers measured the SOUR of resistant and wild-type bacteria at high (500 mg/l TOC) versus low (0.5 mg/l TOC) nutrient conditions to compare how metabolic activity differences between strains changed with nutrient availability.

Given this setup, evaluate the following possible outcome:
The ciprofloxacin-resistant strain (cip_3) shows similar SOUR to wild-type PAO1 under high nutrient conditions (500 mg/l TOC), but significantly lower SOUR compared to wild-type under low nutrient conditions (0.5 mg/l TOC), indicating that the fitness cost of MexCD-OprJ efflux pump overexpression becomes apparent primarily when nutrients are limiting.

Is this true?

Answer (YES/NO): NO